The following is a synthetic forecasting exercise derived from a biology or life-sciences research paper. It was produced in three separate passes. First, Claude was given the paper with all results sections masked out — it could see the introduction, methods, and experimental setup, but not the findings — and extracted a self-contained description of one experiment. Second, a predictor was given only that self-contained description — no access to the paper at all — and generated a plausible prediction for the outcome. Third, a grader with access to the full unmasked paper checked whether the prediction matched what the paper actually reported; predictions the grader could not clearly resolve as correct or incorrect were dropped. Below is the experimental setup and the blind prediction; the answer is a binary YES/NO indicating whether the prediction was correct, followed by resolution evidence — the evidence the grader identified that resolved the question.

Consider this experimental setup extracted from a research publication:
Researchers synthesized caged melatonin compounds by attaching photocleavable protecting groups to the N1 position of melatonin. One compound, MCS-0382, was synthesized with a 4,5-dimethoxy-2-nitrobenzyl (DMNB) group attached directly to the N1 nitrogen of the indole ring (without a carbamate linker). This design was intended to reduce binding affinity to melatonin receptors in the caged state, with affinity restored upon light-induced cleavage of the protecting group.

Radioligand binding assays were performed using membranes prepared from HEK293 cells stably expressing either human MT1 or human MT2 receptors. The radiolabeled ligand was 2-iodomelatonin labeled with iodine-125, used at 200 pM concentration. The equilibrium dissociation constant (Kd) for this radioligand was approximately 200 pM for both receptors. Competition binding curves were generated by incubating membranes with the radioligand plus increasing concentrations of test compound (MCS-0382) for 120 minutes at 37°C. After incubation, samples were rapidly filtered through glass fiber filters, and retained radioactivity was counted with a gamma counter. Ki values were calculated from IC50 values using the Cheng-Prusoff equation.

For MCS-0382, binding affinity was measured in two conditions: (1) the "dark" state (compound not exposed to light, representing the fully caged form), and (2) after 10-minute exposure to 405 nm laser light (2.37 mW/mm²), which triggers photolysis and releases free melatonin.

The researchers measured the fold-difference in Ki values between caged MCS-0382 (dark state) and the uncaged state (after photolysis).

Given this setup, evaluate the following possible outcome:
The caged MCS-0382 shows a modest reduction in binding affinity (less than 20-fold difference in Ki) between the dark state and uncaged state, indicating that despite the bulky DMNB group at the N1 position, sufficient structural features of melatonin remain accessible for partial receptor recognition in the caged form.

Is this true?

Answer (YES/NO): NO